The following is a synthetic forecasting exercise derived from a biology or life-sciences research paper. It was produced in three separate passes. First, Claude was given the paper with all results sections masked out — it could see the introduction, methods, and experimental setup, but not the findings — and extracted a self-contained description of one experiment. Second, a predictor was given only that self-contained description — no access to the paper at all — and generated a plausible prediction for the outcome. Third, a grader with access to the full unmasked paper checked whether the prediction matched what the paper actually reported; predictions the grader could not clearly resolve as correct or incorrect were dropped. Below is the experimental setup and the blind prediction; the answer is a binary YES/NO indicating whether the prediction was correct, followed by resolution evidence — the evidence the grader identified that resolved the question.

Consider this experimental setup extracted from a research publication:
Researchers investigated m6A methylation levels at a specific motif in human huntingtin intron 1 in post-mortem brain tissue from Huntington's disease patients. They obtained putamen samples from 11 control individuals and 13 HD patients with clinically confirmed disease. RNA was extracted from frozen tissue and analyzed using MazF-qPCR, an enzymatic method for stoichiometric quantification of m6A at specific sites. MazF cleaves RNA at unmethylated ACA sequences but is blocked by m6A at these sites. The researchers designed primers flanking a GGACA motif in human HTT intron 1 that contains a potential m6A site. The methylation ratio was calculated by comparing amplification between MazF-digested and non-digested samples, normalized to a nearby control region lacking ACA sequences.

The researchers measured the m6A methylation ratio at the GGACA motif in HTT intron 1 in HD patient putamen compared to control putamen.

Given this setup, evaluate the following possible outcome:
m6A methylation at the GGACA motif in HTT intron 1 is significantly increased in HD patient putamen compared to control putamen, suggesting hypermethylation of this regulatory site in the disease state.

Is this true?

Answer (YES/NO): YES